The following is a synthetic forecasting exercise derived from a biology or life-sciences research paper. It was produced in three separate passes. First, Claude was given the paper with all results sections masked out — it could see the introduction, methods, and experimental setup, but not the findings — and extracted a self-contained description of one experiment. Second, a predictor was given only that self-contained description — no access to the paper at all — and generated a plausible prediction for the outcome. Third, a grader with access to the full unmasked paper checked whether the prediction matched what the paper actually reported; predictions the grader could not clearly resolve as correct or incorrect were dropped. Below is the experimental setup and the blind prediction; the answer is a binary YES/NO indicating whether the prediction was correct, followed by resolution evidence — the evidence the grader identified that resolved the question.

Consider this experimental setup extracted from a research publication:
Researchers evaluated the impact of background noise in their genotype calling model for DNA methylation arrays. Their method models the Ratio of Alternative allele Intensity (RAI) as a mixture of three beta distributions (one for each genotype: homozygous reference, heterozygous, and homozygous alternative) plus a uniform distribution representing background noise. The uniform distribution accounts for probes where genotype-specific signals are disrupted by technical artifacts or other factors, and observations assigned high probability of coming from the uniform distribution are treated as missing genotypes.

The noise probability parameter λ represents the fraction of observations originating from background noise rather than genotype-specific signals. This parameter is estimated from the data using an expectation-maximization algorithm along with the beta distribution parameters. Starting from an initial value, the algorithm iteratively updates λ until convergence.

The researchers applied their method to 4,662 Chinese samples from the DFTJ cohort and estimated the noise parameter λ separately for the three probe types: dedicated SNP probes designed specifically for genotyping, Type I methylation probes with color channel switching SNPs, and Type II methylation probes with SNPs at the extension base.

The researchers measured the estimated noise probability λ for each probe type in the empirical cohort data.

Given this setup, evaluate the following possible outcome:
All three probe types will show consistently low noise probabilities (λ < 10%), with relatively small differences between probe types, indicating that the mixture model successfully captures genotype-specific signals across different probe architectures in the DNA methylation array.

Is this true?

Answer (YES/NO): YES